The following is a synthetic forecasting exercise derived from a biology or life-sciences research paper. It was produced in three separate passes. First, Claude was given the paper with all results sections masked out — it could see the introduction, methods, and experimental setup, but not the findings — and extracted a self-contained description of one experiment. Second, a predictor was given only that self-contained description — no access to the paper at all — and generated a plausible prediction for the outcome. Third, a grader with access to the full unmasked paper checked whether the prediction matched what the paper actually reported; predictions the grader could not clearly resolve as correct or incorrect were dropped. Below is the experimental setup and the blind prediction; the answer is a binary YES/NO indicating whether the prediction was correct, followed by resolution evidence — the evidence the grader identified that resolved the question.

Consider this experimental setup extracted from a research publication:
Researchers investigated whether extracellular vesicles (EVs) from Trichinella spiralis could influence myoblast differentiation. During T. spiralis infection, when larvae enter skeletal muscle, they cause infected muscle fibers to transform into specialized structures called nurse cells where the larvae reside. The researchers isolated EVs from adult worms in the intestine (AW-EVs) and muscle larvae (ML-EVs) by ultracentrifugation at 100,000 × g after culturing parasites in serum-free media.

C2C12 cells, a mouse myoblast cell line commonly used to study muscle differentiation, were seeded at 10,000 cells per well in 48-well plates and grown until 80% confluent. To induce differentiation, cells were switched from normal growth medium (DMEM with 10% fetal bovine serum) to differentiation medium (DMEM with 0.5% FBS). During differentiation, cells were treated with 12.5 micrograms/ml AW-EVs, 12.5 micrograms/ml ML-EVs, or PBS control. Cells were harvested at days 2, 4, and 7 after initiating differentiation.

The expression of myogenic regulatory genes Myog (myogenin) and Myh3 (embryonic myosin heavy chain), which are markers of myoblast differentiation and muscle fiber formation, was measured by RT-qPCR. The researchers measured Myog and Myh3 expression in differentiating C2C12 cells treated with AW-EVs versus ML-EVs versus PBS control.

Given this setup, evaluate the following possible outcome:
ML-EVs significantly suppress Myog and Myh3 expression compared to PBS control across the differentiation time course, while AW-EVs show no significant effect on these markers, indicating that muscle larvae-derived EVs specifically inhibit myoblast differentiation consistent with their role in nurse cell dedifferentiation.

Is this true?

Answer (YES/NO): NO